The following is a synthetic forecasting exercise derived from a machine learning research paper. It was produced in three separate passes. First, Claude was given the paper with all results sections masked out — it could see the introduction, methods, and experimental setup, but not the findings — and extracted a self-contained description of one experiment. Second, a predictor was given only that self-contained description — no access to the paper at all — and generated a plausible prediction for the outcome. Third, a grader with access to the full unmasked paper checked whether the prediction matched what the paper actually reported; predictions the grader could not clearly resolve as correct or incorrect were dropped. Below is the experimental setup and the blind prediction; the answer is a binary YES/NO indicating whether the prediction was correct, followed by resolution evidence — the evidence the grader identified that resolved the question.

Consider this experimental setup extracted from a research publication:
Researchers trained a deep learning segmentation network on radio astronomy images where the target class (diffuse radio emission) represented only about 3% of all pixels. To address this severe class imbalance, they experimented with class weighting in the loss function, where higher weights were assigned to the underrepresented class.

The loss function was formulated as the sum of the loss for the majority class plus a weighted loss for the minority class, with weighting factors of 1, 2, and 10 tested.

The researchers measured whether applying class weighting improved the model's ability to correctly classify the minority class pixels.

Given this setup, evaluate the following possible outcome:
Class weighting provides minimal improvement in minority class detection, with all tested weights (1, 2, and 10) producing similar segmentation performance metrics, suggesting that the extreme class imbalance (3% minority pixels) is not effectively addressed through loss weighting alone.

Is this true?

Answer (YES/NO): NO